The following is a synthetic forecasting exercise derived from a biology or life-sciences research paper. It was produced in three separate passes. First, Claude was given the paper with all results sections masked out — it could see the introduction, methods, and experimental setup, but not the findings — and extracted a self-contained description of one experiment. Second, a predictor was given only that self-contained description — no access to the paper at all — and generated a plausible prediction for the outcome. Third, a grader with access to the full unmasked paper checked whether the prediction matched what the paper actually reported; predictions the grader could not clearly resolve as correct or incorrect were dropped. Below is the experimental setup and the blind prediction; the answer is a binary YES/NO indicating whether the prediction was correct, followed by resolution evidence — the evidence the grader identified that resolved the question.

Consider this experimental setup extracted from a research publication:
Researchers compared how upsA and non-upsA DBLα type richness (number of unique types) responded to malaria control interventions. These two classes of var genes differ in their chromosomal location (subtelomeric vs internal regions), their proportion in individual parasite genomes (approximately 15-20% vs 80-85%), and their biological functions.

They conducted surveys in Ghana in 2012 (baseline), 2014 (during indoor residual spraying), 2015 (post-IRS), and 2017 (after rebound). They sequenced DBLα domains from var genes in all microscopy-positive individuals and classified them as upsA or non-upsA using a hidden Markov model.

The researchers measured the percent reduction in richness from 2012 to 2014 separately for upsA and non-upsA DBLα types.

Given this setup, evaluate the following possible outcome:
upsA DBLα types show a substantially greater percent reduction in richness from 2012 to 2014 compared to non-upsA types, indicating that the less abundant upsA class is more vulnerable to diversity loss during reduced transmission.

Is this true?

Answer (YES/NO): NO